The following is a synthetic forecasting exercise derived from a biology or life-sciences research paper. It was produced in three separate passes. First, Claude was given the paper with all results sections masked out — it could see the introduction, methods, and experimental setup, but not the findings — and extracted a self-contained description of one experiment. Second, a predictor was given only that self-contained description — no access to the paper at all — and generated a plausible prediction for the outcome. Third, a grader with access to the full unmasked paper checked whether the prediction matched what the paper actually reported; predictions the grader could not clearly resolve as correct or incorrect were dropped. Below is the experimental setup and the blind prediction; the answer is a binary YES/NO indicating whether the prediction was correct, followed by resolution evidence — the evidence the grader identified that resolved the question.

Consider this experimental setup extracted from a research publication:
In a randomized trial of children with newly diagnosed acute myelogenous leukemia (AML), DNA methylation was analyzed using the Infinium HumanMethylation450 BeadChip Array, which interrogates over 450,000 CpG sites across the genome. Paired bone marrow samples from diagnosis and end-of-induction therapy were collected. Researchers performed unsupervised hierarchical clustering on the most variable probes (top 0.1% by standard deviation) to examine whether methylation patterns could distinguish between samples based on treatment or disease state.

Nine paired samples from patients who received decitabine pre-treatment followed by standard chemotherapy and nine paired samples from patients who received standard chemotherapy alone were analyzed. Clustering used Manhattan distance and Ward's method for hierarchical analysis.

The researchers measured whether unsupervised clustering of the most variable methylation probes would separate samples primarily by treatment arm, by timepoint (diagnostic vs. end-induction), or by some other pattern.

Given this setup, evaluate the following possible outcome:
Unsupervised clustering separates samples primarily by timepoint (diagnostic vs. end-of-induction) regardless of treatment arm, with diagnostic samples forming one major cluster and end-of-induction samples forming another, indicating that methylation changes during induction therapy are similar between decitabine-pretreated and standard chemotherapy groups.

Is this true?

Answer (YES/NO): NO